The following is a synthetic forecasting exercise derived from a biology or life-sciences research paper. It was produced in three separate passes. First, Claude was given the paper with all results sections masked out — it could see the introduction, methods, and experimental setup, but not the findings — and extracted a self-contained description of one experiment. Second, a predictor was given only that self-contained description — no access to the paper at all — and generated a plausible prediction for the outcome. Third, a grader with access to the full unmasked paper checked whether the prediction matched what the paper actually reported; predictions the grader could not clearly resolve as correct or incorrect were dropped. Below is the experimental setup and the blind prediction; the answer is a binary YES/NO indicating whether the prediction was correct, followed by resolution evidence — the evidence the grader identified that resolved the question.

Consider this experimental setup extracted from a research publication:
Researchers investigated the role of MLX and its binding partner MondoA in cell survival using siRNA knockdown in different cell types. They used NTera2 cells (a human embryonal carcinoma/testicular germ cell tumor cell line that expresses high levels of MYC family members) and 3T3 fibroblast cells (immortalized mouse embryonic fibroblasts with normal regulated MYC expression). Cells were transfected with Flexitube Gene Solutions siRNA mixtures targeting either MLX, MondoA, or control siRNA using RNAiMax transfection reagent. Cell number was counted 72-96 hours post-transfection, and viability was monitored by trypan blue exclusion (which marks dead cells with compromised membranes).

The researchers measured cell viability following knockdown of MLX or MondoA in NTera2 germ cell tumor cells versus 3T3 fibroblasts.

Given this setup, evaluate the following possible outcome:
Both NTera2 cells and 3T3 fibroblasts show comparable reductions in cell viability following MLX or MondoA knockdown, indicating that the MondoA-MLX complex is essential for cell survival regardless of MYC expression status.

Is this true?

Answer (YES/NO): NO